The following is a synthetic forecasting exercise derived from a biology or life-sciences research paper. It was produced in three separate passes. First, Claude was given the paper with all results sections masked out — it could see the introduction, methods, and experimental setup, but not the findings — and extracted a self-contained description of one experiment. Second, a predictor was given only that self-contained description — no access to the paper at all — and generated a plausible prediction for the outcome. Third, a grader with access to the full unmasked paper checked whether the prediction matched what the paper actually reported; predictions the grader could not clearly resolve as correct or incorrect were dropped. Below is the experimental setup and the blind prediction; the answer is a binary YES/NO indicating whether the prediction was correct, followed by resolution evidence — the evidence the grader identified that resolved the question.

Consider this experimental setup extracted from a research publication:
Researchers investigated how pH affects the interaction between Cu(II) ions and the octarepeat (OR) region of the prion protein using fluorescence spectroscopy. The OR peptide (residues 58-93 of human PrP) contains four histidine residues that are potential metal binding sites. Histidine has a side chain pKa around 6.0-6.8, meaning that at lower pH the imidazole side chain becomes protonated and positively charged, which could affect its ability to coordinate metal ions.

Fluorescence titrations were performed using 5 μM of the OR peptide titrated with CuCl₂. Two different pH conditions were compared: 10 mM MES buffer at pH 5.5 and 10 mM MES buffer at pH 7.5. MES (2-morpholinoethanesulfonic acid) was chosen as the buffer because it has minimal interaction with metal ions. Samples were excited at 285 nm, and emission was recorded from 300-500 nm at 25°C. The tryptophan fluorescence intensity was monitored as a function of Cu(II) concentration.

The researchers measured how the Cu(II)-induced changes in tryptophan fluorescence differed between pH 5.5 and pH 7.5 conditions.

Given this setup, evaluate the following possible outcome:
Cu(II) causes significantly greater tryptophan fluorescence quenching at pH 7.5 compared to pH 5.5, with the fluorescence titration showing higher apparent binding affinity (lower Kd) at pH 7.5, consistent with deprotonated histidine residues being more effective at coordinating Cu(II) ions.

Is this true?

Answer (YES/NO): YES